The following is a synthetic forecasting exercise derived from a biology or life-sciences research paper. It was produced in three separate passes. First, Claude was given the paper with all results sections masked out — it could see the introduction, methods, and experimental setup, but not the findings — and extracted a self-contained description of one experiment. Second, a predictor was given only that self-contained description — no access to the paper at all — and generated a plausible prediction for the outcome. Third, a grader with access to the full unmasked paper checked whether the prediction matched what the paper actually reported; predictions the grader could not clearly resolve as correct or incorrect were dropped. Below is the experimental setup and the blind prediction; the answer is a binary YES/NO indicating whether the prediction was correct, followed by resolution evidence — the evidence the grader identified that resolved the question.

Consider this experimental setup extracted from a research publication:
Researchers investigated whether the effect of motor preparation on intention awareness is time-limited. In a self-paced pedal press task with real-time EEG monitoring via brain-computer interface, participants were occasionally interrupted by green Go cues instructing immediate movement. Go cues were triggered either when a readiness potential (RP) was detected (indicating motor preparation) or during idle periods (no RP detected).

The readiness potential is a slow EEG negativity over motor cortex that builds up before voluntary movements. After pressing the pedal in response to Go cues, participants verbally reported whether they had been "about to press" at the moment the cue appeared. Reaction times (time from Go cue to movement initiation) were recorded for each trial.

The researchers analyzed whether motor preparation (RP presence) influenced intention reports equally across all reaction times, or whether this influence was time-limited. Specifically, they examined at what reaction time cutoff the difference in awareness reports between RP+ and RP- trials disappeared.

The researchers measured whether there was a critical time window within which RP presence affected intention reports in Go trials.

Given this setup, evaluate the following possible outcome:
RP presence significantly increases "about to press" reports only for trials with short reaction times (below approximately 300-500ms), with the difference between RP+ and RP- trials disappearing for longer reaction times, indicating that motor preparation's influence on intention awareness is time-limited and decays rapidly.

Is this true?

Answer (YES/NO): NO